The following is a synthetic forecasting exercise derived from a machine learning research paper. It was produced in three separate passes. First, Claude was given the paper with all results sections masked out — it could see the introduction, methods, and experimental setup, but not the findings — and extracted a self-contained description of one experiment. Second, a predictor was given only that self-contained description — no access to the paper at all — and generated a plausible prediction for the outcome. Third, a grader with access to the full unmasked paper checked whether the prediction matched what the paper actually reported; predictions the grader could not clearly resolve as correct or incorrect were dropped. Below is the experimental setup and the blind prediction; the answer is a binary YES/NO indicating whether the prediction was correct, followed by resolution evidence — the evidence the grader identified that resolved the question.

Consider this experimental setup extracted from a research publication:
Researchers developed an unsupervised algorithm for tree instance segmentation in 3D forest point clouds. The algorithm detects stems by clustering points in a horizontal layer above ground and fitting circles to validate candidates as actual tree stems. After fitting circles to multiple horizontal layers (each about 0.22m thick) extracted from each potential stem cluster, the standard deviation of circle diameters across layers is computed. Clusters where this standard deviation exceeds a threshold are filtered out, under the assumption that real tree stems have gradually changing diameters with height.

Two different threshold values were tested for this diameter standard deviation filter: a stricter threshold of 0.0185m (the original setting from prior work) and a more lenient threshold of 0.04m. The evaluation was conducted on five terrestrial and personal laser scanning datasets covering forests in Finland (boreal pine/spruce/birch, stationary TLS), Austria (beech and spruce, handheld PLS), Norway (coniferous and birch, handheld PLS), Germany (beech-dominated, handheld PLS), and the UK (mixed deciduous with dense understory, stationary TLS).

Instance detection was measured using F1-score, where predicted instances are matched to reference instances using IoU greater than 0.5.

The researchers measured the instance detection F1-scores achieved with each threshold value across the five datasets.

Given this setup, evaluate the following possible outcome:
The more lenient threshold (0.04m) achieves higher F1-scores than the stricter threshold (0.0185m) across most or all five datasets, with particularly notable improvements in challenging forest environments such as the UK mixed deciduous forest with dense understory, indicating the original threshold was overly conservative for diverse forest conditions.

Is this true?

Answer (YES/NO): NO